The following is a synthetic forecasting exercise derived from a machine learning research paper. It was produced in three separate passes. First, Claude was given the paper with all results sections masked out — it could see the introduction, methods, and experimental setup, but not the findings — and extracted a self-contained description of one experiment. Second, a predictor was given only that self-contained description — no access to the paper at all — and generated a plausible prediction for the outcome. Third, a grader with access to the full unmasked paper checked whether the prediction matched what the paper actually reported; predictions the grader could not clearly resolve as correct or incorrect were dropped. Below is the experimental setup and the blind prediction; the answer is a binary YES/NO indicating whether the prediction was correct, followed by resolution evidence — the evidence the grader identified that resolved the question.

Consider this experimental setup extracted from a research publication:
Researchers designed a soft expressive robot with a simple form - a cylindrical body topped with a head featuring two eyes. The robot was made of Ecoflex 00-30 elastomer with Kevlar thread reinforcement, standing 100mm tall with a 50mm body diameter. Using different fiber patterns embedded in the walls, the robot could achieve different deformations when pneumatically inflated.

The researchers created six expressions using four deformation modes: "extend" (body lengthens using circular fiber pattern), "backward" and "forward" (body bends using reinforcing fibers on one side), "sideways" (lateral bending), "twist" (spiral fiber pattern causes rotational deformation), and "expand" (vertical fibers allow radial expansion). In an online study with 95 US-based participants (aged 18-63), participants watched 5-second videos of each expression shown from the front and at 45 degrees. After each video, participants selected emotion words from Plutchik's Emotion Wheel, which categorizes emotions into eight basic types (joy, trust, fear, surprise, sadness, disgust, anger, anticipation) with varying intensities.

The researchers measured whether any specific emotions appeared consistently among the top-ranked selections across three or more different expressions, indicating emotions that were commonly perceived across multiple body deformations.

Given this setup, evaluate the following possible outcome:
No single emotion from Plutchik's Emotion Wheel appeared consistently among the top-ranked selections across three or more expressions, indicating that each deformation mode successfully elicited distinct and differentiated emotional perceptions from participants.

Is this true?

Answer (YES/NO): NO